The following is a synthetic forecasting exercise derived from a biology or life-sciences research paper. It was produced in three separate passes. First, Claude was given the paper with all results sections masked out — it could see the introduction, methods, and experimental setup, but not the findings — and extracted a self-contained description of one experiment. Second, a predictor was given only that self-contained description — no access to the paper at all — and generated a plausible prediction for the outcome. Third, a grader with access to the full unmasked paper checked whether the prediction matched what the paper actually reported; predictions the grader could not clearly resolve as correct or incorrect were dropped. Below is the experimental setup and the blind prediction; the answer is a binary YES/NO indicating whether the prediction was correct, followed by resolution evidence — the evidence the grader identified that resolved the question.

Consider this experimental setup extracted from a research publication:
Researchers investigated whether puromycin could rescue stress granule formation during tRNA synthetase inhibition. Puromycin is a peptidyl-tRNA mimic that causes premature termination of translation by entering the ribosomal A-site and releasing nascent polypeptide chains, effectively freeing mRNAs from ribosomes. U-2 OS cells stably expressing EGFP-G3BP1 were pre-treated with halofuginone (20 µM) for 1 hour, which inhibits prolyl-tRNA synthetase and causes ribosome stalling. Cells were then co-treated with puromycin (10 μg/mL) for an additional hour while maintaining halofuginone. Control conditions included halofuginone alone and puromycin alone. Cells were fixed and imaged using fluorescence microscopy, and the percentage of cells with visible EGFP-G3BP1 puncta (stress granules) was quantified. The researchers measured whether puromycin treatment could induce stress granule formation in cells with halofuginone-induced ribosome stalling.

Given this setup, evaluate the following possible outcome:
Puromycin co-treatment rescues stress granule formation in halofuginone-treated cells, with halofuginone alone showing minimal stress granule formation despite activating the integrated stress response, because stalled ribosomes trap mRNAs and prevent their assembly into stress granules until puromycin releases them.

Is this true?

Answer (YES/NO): YES